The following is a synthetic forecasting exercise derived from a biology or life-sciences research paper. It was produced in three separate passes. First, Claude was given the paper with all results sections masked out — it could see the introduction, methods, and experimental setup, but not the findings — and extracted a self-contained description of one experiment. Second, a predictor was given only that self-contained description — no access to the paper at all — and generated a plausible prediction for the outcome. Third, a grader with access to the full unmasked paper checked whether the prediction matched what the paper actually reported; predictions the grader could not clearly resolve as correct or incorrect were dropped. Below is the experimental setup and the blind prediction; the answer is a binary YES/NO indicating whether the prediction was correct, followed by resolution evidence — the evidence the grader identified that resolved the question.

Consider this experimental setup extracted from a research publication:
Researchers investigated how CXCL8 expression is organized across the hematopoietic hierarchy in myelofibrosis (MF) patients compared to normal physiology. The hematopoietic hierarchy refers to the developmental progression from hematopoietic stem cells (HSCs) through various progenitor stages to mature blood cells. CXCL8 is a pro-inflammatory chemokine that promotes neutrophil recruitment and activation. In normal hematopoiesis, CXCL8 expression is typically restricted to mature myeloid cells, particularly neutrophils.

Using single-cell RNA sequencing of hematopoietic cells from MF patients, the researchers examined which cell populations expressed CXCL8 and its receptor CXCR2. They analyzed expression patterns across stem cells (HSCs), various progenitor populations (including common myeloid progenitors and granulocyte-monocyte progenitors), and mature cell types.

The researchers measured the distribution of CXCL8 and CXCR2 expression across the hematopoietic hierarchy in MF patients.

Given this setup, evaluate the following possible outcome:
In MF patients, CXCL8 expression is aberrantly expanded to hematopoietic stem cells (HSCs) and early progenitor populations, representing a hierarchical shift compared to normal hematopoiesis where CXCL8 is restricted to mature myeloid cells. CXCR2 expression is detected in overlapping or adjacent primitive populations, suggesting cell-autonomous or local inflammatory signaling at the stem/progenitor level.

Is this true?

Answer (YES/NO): YES